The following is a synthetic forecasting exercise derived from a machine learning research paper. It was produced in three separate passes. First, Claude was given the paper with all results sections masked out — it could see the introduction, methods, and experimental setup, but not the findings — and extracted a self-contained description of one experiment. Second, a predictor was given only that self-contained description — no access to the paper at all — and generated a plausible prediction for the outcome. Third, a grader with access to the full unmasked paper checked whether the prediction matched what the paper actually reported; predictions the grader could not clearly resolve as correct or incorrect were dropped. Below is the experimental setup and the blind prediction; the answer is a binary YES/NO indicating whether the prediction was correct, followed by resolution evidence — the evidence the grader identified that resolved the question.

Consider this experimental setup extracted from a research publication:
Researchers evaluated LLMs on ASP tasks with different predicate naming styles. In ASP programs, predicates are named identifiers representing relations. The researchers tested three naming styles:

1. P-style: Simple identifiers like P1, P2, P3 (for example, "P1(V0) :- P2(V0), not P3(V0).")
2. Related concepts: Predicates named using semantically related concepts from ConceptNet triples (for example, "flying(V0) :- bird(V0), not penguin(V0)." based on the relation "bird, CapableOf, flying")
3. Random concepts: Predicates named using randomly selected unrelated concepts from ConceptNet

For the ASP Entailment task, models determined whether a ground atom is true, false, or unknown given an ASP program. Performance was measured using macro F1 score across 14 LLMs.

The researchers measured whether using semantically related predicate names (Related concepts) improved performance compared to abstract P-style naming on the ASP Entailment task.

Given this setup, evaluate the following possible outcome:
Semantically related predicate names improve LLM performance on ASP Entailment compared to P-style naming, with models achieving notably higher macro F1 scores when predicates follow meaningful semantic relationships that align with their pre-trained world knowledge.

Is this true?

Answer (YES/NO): NO